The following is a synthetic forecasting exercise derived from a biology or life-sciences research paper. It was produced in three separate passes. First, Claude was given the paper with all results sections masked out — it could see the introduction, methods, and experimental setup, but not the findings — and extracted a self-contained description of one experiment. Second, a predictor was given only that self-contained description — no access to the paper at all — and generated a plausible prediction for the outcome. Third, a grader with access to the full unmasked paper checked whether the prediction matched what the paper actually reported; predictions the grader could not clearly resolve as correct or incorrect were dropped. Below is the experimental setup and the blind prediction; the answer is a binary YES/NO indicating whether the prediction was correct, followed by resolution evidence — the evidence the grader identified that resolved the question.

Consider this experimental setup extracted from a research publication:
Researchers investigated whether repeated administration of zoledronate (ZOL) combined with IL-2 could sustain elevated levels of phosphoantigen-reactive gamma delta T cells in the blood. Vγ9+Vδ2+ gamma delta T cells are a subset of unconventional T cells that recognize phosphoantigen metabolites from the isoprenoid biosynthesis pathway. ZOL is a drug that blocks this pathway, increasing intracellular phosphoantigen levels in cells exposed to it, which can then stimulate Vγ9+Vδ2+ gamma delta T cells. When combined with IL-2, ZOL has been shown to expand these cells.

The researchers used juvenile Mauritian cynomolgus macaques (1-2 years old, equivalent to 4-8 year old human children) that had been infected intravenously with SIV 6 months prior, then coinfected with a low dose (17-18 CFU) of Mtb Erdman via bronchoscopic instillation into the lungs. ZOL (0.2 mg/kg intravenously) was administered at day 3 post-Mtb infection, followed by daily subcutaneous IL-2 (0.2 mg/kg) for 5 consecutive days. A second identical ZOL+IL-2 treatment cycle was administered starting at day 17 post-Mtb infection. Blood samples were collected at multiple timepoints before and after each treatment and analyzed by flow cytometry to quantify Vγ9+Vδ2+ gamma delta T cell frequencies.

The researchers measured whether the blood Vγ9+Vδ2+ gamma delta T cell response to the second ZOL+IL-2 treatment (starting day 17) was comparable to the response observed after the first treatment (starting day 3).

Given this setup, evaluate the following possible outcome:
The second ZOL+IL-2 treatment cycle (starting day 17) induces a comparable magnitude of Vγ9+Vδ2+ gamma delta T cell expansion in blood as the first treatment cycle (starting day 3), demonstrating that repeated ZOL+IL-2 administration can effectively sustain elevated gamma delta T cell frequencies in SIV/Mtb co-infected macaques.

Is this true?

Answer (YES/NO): NO